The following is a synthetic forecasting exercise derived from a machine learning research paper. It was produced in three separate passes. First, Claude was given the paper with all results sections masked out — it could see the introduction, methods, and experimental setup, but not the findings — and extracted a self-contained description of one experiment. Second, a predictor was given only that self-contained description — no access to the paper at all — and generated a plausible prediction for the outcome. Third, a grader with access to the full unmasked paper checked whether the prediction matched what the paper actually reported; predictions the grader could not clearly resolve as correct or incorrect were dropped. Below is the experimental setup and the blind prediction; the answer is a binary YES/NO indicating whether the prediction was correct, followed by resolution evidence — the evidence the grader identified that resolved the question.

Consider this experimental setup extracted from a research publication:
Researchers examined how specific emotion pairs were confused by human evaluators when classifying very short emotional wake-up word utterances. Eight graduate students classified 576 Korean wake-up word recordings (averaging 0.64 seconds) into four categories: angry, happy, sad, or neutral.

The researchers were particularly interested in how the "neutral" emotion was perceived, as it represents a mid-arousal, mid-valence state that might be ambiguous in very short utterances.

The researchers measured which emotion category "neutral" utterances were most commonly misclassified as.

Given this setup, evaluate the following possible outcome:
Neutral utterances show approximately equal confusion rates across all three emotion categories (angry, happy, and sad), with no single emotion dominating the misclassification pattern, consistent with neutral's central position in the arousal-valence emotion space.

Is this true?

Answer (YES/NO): NO